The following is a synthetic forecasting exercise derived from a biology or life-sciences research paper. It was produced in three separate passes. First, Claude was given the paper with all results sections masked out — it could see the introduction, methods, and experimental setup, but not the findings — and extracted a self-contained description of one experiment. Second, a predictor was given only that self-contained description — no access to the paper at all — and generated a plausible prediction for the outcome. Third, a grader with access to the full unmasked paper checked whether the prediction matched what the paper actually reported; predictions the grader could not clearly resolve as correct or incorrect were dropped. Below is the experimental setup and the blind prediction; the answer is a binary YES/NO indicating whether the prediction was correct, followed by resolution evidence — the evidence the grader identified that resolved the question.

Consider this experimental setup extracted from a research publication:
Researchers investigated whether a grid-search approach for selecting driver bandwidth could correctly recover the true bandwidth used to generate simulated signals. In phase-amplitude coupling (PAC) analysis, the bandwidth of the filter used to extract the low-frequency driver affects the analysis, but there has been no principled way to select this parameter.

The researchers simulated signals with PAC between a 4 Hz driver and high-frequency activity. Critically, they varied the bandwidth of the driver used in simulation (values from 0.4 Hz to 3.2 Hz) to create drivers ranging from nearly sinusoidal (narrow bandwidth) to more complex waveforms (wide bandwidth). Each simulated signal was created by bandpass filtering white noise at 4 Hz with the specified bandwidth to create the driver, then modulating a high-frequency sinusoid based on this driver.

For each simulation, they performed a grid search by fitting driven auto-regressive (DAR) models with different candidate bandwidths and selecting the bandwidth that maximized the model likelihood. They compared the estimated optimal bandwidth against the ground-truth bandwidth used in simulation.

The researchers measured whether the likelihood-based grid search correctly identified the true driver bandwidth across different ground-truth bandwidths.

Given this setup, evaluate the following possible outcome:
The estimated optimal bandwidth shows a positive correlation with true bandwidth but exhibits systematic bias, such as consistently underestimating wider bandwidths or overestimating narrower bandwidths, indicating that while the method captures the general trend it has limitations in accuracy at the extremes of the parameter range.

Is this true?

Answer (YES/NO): NO